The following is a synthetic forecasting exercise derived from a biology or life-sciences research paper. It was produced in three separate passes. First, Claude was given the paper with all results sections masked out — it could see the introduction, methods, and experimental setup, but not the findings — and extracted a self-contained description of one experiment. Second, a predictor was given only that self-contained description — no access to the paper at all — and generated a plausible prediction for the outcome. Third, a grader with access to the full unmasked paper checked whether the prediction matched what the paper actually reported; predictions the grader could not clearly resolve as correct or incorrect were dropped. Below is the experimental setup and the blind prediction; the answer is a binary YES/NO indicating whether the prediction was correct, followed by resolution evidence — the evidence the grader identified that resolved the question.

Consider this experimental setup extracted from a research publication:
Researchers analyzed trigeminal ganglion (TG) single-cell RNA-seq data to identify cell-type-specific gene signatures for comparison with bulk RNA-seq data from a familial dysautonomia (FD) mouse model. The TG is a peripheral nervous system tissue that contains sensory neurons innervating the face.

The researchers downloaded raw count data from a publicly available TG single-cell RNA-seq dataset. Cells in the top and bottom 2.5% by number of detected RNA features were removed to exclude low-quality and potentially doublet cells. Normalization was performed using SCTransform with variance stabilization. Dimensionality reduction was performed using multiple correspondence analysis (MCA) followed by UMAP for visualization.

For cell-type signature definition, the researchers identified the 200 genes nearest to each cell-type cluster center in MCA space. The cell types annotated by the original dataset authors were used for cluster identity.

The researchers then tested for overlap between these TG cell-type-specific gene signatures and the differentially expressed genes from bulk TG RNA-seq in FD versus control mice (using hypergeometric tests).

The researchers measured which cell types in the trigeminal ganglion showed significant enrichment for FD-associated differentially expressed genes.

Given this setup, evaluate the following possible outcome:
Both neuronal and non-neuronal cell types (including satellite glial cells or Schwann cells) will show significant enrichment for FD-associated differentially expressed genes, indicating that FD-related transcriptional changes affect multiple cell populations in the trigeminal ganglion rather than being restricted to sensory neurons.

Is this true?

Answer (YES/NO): NO